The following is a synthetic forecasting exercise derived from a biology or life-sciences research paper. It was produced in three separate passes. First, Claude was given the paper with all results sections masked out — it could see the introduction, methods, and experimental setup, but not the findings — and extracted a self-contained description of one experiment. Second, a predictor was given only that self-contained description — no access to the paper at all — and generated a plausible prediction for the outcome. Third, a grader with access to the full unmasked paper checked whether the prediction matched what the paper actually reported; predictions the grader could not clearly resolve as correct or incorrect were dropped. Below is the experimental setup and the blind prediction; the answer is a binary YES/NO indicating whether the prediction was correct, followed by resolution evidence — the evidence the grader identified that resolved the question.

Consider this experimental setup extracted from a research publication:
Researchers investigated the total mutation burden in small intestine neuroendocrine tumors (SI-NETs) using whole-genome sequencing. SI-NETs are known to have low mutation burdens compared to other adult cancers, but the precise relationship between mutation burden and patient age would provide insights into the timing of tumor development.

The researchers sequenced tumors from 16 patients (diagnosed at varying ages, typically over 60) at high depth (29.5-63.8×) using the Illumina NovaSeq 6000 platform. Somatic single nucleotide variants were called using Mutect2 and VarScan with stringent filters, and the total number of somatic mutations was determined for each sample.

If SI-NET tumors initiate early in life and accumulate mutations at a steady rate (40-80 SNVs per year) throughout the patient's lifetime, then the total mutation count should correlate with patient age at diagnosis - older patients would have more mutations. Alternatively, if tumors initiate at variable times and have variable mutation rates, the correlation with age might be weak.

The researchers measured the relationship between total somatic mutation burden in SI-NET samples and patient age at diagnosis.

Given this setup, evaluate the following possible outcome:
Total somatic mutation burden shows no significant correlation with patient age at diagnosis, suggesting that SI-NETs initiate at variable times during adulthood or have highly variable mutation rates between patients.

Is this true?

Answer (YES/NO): NO